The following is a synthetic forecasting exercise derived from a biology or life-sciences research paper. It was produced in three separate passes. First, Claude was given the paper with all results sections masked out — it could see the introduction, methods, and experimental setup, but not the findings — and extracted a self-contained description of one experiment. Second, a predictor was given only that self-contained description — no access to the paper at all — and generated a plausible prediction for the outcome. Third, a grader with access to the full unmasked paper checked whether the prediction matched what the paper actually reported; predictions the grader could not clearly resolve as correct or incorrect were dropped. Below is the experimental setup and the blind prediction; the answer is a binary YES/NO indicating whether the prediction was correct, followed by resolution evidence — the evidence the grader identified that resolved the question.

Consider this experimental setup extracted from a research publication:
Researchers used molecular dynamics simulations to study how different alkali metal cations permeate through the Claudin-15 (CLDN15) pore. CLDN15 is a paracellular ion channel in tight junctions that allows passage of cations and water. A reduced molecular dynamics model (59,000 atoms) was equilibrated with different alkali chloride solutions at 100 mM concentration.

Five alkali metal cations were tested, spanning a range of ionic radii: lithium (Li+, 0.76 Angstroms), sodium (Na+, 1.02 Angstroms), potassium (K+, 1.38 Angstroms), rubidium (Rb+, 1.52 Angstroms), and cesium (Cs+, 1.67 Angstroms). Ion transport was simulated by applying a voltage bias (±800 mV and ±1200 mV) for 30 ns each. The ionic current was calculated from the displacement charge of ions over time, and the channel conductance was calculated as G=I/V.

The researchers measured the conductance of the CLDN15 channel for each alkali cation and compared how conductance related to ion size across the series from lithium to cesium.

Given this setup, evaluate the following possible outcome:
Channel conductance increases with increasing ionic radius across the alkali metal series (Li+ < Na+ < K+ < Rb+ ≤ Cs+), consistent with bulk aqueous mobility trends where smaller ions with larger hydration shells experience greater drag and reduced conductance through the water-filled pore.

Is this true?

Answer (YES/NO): NO